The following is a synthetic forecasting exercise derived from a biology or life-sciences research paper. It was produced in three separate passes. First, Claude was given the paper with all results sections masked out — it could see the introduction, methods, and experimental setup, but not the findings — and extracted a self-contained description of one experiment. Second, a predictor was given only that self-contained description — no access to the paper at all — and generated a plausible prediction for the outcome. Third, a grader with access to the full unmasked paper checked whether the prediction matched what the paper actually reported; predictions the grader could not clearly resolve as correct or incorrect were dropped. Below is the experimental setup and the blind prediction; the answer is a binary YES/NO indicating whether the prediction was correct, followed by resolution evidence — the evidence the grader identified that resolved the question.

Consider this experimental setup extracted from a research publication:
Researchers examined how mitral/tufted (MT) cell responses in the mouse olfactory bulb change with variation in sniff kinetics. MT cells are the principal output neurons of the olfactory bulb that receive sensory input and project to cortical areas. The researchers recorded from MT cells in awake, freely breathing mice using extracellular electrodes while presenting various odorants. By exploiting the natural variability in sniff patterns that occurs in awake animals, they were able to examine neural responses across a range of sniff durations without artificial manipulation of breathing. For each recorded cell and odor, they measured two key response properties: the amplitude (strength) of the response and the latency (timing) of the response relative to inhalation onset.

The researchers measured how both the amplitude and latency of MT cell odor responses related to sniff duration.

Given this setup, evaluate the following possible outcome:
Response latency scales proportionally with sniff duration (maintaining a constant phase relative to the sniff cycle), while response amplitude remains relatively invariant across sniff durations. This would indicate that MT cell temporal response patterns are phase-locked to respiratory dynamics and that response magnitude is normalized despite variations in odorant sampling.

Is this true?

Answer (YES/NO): NO